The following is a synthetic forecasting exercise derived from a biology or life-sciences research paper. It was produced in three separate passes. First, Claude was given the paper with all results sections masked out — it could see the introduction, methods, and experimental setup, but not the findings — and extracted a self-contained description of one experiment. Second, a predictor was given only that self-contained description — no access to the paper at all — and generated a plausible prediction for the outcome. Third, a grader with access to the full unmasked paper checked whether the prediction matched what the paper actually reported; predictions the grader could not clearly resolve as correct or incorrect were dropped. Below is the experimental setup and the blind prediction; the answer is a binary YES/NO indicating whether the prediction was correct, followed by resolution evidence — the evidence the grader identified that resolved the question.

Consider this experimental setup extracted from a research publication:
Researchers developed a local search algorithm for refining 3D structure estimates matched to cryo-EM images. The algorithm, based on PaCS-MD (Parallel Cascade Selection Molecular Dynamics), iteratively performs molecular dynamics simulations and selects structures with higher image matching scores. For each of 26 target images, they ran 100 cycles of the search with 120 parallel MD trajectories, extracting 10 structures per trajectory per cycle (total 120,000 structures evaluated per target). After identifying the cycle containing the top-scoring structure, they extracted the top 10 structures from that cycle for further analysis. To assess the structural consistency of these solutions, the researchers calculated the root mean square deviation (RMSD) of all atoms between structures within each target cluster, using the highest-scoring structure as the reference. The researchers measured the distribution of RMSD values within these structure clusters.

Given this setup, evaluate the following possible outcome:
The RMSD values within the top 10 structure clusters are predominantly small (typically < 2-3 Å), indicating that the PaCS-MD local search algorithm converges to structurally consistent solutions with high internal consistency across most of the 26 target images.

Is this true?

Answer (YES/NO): YES